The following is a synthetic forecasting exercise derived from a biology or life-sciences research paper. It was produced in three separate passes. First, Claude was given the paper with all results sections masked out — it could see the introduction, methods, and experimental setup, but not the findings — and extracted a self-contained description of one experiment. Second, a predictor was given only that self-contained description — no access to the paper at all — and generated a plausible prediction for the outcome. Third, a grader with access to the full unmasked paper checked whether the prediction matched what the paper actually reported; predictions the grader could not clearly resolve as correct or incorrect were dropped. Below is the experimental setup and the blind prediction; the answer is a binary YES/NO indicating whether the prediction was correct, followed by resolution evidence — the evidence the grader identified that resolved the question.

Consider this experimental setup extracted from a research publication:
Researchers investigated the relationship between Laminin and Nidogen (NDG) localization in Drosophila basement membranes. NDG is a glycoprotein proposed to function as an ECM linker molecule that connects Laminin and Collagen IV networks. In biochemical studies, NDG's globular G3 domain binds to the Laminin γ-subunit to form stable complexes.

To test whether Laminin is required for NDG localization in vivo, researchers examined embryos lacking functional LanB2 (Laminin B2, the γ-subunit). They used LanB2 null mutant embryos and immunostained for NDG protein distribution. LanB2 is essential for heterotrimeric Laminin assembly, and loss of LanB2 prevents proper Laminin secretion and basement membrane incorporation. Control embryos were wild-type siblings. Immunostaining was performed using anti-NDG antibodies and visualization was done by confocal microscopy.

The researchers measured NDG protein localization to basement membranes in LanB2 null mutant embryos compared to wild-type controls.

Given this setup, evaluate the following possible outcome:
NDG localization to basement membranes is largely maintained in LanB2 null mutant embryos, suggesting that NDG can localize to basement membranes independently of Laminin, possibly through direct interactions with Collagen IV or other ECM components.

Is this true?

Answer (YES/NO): NO